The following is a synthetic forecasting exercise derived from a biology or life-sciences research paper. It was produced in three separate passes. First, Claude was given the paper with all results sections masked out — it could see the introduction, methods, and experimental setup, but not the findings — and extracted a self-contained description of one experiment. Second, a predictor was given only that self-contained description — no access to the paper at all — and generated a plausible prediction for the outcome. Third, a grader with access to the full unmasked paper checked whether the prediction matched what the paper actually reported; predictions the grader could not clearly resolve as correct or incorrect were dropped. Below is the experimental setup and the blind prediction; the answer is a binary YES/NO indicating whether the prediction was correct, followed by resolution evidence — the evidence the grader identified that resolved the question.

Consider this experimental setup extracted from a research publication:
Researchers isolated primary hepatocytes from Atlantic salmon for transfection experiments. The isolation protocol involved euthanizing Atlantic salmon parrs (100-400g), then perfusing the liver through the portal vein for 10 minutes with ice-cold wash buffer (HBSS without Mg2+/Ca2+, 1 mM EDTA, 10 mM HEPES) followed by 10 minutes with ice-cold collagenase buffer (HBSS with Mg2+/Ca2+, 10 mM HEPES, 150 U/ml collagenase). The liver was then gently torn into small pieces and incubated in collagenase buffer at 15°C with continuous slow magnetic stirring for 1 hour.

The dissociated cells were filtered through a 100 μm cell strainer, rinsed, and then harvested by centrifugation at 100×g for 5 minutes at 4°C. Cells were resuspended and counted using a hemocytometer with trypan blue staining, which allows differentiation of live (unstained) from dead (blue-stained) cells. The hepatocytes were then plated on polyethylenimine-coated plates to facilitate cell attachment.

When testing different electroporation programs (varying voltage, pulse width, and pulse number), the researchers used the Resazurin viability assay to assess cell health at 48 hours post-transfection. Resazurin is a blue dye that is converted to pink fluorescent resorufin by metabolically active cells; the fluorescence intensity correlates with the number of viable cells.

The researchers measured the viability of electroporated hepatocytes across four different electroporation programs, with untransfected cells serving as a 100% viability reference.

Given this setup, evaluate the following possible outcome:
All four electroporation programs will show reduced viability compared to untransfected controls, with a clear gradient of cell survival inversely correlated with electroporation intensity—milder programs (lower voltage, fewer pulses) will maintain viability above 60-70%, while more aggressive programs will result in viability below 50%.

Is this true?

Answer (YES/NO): NO